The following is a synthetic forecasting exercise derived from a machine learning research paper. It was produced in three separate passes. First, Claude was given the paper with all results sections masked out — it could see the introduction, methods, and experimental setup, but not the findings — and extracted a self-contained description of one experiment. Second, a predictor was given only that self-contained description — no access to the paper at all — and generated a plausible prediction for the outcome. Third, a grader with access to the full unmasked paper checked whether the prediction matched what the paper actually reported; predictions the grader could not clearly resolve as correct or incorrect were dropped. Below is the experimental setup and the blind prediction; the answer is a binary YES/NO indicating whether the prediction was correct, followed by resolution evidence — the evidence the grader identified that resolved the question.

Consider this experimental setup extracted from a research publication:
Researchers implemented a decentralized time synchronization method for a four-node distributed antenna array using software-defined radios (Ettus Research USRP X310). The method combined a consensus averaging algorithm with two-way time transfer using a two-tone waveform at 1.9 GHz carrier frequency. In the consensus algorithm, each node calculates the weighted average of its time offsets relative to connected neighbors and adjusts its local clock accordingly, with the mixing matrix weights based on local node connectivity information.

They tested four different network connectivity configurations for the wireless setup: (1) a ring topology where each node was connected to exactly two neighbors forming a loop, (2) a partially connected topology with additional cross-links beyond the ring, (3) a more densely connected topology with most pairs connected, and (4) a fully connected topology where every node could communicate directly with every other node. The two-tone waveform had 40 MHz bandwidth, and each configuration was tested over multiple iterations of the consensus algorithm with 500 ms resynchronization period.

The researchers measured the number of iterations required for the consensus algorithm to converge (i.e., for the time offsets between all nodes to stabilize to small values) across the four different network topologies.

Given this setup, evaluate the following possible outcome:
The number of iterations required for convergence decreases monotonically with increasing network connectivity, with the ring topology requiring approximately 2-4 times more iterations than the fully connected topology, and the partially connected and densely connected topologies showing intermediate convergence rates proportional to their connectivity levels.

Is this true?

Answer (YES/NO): NO